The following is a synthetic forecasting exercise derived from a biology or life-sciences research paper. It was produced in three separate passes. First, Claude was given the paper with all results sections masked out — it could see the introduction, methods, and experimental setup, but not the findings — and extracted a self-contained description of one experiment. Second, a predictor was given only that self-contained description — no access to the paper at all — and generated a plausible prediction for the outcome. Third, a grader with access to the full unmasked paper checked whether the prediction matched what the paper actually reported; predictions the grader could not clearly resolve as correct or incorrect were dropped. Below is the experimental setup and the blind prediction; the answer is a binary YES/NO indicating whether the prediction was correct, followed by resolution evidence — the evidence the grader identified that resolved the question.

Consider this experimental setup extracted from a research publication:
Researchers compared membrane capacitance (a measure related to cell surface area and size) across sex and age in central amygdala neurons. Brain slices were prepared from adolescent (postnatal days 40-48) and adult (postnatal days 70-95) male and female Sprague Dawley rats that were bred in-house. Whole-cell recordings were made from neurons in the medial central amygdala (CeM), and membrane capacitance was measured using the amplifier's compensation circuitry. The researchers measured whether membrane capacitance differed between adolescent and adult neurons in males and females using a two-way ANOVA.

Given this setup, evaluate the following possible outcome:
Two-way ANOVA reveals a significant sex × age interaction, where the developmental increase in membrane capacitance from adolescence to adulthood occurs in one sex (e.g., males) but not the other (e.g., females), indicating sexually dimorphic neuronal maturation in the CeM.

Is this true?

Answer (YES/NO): NO